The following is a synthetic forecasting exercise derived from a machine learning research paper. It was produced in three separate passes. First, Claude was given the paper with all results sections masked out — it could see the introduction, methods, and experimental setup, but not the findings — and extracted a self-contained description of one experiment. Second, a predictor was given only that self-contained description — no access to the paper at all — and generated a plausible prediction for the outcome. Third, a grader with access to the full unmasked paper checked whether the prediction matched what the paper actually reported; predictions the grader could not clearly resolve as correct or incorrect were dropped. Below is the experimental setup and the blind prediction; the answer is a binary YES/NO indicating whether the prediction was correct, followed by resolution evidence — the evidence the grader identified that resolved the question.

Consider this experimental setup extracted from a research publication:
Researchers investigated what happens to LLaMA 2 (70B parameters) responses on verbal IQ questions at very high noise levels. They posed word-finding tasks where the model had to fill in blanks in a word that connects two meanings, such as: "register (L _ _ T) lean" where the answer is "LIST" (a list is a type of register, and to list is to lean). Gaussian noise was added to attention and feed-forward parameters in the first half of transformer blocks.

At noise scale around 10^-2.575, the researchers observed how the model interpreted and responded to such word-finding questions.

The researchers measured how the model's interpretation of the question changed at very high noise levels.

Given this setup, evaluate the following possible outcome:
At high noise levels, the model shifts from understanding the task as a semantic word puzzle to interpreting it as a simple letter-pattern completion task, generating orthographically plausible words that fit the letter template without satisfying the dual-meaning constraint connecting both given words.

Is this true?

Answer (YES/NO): NO